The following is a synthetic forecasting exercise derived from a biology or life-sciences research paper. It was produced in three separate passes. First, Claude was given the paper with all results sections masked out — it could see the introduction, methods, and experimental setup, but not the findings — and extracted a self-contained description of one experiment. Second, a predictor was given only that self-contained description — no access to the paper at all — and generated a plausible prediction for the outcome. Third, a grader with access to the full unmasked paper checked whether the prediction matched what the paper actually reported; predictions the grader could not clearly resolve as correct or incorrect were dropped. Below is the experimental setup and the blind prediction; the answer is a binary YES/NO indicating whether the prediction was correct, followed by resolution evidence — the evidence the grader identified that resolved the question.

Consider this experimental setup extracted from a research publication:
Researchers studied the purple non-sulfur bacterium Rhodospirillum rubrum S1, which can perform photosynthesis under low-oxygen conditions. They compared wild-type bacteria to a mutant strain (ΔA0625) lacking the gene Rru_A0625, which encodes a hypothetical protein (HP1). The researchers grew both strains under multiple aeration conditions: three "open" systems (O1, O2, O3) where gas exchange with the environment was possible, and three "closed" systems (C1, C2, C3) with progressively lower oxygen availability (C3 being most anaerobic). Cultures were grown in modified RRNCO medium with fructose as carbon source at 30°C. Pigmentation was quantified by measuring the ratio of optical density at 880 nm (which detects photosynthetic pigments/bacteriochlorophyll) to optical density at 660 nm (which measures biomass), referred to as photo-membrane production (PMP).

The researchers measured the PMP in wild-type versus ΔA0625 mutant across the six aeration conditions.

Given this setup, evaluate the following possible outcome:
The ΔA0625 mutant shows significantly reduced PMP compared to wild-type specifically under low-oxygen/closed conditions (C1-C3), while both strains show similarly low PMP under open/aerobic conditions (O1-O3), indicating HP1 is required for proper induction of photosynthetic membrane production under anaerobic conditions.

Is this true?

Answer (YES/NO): NO